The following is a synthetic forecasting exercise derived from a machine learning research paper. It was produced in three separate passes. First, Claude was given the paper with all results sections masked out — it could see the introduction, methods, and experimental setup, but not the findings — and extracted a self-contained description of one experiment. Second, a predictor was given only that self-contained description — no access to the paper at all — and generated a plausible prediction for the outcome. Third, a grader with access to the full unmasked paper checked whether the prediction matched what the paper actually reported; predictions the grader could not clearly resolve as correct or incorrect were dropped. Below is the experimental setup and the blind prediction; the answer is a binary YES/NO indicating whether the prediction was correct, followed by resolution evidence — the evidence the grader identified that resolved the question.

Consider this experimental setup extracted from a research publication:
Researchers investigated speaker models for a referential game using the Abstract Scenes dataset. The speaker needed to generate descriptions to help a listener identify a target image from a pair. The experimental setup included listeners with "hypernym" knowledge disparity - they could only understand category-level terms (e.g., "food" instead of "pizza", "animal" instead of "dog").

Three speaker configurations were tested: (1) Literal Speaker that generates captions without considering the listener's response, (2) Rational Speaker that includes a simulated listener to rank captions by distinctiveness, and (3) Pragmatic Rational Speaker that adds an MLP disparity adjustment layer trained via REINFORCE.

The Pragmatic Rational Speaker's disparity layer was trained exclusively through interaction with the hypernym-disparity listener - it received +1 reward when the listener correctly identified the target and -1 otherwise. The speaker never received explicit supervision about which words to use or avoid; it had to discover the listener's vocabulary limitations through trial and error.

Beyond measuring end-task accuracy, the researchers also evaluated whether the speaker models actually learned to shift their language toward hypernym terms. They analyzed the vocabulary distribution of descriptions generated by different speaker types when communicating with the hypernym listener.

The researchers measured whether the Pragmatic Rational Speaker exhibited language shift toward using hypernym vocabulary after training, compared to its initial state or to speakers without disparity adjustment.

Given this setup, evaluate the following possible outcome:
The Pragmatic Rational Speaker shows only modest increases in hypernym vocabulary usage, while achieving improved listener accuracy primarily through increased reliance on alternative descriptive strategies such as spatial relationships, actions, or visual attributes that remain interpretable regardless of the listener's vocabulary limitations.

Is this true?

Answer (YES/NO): NO